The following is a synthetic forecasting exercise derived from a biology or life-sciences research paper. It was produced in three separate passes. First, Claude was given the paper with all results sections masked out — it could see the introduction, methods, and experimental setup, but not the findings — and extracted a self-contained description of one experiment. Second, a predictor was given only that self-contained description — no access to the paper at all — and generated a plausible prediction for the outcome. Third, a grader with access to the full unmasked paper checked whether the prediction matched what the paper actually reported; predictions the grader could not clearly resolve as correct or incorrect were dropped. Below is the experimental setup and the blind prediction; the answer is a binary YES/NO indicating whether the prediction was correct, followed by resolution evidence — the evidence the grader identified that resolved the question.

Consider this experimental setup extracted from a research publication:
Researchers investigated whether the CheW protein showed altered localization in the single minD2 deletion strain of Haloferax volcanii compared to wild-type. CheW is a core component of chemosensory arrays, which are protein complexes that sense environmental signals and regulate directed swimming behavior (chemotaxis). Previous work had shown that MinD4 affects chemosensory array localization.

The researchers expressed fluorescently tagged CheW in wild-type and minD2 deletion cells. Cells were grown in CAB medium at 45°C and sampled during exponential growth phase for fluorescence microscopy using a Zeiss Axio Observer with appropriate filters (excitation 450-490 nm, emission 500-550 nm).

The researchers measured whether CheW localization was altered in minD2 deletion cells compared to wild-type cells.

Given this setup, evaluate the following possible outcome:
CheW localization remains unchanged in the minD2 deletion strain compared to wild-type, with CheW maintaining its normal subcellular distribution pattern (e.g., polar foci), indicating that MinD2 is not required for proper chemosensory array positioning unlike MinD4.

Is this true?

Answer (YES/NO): NO